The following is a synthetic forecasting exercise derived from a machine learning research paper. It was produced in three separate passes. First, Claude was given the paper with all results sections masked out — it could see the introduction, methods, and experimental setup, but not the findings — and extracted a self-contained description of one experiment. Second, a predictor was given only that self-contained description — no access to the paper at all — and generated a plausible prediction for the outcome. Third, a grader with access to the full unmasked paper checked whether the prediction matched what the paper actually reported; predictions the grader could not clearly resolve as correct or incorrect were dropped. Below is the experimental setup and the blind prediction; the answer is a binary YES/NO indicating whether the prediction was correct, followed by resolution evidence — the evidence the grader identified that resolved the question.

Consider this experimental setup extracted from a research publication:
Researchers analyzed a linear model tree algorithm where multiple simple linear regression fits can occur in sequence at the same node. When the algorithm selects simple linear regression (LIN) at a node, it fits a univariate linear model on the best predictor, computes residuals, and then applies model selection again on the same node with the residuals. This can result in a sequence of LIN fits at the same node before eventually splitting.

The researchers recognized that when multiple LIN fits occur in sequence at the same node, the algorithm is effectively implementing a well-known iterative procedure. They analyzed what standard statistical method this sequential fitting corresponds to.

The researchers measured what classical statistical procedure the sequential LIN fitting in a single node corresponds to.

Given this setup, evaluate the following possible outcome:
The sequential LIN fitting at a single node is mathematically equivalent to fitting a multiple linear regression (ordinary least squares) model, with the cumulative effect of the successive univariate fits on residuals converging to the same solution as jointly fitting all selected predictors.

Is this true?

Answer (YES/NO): NO